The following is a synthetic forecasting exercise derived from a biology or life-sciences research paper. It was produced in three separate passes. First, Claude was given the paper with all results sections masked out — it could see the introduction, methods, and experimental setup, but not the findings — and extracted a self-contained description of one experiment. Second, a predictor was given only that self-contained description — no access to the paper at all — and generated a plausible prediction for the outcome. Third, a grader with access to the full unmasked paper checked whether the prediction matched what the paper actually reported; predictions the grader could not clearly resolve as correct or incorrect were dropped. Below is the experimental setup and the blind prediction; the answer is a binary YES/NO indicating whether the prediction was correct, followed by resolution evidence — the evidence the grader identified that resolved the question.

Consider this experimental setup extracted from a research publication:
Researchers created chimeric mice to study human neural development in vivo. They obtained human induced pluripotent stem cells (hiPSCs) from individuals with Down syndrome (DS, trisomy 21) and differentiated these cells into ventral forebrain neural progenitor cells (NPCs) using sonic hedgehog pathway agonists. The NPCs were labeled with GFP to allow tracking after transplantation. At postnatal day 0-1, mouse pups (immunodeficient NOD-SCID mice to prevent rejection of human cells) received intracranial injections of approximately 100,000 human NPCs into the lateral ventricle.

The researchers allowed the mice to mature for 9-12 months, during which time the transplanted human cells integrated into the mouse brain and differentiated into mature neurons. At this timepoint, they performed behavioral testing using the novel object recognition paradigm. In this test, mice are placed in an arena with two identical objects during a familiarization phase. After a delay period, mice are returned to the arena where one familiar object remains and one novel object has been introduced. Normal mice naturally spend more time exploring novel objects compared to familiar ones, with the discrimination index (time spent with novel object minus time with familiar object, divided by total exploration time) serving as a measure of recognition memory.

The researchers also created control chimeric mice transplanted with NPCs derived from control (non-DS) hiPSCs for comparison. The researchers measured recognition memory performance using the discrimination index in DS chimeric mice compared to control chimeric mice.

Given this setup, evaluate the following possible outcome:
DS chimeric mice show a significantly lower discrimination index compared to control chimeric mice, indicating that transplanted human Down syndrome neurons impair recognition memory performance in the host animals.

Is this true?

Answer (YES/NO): YES